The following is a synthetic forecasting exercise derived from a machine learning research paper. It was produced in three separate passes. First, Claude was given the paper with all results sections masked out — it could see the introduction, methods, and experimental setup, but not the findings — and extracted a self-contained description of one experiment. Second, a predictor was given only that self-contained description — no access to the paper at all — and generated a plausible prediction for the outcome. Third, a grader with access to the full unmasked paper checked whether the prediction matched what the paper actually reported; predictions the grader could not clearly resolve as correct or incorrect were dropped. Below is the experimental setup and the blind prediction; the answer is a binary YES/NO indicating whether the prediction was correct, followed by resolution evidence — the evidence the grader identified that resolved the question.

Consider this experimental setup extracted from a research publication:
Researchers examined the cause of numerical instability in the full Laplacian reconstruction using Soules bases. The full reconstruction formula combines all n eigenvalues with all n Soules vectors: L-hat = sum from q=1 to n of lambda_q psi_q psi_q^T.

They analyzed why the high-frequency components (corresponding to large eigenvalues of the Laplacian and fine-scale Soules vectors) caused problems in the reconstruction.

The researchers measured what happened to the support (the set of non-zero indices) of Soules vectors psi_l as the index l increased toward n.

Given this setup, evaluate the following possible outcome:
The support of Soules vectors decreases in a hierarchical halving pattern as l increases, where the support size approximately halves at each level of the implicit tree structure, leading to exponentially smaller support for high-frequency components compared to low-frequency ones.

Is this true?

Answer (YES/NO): NO